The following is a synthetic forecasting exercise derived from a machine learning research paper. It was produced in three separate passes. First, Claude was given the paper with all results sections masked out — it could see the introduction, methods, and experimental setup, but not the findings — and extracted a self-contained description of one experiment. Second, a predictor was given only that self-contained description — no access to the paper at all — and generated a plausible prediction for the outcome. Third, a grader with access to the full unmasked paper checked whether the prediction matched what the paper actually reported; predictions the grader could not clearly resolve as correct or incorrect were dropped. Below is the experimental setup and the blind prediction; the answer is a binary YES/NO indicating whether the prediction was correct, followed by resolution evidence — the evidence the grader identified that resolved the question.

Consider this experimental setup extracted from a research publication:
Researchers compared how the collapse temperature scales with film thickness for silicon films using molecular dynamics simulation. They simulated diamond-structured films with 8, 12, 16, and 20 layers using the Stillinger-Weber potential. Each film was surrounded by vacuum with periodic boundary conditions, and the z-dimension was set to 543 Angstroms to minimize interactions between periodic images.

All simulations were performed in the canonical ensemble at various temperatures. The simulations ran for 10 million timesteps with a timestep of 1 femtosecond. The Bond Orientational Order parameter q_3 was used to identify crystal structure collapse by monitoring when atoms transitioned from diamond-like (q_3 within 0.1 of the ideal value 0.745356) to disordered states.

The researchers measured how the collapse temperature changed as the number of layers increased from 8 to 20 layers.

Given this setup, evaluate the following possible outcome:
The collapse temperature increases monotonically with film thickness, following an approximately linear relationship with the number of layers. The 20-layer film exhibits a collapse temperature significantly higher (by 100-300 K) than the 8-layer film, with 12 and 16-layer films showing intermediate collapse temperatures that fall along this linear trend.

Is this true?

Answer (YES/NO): NO